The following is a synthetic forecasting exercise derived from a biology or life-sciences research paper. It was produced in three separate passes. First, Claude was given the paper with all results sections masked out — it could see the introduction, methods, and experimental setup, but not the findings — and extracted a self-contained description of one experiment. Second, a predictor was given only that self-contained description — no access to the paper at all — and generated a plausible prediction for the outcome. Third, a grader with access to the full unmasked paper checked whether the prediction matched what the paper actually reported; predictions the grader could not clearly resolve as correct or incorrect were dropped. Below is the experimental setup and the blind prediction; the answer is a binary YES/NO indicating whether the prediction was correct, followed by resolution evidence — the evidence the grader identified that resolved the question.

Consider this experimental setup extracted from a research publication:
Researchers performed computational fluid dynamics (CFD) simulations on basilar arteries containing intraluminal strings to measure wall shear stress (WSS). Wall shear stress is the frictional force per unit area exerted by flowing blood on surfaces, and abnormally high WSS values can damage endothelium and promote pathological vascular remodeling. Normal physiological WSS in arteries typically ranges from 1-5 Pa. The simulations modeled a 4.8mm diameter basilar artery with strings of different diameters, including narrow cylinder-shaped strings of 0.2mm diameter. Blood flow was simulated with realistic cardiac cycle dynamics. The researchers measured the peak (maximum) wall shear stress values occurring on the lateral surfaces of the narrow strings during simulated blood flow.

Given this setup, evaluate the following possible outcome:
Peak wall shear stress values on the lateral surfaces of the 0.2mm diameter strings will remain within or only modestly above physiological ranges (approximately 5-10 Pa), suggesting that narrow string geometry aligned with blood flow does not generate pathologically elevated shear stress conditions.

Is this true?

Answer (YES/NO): NO